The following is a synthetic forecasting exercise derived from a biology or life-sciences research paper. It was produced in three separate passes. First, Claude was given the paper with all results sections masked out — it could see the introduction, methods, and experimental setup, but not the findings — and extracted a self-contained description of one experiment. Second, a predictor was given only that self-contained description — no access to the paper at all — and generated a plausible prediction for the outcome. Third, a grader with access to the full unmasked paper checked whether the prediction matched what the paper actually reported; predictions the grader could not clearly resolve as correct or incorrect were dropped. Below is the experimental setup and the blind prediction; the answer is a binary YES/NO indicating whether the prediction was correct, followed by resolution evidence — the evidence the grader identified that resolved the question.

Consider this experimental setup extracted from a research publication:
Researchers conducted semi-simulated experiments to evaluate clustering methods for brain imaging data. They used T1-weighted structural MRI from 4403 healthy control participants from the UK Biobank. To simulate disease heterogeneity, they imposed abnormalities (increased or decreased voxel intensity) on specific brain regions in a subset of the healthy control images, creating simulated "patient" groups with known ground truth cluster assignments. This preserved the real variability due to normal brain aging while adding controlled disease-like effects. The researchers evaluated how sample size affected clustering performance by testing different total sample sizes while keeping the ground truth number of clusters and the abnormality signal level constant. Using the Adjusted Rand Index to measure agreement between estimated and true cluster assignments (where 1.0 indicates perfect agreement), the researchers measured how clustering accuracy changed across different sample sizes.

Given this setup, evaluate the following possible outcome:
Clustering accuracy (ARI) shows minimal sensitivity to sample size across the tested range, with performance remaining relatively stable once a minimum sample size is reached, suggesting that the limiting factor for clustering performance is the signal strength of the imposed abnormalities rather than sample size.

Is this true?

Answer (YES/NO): NO